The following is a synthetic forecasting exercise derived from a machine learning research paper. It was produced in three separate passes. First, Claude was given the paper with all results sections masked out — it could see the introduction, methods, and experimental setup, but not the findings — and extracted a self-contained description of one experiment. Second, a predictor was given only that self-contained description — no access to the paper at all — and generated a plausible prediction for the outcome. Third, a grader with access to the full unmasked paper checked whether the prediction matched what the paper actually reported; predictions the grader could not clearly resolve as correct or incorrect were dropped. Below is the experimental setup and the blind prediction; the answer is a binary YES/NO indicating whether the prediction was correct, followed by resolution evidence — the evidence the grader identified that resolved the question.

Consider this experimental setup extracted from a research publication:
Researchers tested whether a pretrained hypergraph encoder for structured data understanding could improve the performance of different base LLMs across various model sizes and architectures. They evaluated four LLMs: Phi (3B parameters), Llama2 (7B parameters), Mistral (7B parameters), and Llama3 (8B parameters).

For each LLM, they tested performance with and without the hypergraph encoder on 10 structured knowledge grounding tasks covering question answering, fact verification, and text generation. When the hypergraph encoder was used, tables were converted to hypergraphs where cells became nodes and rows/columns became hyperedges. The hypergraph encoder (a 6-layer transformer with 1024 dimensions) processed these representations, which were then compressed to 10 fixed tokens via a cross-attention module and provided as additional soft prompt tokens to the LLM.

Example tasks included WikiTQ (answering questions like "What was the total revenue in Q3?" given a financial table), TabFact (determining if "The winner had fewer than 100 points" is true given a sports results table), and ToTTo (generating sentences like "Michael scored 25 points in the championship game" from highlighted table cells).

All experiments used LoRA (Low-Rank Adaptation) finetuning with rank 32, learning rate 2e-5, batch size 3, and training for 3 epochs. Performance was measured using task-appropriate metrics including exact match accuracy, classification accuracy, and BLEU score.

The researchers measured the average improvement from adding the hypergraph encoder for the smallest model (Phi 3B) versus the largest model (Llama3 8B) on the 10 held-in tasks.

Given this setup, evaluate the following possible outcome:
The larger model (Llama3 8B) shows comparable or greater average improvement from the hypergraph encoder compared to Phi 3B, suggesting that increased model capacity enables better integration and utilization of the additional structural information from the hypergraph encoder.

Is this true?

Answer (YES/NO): NO